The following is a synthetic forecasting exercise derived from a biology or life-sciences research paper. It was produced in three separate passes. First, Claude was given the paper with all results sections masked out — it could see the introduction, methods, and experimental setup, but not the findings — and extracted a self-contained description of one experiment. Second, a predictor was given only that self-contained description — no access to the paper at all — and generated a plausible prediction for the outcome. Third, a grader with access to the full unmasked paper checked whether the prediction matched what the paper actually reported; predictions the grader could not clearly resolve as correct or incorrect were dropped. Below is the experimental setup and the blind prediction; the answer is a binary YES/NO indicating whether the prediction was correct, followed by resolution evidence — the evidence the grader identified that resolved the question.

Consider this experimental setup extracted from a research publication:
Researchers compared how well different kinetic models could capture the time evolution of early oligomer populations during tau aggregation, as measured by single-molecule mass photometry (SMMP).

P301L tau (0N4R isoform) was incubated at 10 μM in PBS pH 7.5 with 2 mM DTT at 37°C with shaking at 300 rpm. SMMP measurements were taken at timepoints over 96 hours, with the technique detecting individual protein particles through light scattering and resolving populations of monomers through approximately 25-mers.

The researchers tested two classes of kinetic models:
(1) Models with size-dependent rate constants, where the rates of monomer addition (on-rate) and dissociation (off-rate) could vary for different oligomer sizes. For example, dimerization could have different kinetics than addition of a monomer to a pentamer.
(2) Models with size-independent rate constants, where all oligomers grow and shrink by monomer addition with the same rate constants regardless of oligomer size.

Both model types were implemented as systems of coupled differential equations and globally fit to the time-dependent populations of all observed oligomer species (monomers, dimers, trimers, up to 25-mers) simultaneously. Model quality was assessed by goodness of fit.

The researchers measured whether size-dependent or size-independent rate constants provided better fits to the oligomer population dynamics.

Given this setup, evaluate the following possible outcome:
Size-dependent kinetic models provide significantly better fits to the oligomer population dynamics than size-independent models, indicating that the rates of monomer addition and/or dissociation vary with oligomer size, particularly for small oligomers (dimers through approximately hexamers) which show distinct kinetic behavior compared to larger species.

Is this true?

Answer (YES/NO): NO